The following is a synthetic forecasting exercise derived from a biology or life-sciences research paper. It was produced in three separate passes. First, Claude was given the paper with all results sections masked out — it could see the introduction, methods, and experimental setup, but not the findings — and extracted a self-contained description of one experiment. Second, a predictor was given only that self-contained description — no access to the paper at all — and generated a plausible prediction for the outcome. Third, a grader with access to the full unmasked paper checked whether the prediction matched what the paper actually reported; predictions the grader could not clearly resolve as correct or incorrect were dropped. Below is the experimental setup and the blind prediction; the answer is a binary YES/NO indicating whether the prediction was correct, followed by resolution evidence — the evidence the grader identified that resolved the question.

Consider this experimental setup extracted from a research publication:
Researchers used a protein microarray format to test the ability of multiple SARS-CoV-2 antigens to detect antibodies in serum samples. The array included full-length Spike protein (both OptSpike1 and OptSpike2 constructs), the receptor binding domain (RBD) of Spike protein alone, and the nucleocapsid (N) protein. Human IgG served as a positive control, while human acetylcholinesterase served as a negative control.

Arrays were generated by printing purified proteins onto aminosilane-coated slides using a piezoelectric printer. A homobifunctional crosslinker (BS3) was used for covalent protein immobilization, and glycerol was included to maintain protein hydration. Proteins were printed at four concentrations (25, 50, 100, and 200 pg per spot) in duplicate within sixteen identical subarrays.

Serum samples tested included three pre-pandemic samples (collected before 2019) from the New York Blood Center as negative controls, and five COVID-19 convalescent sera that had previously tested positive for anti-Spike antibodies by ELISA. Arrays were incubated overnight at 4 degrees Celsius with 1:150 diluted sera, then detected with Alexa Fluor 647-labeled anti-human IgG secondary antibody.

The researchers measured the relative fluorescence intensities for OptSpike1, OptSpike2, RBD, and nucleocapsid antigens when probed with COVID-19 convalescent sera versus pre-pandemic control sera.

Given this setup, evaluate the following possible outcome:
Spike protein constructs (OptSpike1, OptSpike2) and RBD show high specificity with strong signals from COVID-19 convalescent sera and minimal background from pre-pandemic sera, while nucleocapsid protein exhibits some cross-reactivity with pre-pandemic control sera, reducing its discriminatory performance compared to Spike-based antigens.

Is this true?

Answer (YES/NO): NO